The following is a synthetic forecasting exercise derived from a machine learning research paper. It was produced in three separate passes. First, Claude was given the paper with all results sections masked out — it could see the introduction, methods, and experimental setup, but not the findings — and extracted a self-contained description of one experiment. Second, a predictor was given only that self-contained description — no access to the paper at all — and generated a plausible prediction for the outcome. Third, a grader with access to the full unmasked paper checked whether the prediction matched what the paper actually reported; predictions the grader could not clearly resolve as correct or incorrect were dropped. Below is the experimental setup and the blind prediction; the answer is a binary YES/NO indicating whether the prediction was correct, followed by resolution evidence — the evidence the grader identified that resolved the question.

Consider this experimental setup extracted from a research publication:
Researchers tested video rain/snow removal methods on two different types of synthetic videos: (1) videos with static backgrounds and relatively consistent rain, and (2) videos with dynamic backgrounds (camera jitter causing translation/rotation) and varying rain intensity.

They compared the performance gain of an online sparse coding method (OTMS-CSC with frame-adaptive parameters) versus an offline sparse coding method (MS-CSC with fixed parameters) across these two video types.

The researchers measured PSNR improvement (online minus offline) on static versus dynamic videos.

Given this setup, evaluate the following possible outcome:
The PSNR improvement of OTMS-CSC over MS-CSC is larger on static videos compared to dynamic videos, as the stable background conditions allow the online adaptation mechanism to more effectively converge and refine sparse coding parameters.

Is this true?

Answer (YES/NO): NO